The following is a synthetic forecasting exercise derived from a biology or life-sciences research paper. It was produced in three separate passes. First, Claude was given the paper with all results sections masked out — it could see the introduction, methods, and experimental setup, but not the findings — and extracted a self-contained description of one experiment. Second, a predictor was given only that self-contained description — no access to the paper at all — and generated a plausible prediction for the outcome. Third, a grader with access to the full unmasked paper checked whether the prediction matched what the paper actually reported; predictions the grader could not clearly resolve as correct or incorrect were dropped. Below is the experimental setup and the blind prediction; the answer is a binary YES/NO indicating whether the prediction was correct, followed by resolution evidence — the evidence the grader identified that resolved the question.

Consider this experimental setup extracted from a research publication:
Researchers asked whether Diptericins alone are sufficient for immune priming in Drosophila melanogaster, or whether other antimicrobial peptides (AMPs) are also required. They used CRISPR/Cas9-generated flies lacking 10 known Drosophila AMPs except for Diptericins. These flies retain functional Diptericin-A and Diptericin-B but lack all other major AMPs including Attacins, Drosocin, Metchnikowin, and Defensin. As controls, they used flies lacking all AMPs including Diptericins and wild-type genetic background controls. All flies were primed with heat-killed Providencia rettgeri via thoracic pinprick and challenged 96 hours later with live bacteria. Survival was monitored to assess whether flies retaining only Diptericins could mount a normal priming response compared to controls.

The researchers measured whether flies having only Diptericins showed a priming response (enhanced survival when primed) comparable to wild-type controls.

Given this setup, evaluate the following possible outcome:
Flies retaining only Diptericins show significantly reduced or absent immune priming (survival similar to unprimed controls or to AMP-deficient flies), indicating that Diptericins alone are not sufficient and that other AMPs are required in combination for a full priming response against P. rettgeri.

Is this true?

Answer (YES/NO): NO